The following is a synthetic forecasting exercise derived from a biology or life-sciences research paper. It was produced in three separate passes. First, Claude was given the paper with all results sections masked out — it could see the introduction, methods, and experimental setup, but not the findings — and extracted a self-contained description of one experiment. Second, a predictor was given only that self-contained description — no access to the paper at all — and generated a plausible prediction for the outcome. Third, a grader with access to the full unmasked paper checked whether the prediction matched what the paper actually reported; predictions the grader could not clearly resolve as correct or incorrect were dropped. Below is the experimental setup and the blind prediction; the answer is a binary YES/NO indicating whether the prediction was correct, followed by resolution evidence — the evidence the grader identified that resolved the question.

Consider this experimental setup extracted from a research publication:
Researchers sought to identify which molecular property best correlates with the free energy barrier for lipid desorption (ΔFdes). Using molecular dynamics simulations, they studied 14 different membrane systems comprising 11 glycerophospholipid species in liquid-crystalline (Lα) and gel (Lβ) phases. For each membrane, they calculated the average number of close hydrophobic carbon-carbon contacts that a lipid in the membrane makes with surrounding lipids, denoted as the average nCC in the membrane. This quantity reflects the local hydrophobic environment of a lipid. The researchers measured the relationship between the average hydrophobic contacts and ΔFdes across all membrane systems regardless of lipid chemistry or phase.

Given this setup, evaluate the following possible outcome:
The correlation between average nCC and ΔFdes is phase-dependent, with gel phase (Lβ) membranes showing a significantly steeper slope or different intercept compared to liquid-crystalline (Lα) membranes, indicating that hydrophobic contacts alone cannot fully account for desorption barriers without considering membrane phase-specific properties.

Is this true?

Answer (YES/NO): NO